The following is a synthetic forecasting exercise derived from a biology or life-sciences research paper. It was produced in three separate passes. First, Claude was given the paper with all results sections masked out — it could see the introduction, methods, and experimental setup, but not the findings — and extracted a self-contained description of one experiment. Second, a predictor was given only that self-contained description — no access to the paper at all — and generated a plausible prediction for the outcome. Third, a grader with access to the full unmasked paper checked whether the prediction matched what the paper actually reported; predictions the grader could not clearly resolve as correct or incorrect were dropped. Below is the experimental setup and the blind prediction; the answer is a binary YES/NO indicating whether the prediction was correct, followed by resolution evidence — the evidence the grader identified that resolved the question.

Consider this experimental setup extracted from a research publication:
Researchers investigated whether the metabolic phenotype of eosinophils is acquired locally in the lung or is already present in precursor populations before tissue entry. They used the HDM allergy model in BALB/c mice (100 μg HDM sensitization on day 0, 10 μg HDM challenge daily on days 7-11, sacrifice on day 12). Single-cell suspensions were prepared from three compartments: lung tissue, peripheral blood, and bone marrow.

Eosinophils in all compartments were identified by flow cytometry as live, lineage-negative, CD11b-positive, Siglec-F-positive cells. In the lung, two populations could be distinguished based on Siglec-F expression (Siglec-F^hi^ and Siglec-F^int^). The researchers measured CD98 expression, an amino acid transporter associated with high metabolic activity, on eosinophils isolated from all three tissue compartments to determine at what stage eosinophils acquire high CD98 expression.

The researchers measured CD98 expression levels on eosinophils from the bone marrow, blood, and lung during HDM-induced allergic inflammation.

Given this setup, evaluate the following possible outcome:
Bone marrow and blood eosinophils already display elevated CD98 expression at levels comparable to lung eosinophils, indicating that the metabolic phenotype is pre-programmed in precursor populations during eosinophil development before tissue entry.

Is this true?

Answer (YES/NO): NO